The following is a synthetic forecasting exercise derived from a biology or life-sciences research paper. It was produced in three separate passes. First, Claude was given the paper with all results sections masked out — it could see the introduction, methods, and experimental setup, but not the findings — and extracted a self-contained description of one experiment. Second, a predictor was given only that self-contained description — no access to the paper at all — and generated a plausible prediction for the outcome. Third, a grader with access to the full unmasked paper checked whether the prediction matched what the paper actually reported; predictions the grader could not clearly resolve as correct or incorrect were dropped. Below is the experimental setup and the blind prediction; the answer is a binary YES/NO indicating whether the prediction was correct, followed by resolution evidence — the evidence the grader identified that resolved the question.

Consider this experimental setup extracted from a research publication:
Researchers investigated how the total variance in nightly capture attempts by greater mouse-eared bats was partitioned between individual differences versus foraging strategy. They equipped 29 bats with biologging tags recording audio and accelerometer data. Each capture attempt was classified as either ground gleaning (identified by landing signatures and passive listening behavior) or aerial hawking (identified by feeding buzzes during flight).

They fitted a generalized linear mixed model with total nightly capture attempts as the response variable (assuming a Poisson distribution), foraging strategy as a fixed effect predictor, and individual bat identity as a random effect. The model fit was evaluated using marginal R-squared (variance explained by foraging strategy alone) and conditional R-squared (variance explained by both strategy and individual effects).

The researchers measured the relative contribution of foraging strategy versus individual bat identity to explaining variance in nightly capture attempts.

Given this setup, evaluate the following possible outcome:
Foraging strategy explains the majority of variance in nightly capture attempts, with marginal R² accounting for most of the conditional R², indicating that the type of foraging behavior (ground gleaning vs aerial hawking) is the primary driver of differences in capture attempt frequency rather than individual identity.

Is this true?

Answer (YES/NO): NO